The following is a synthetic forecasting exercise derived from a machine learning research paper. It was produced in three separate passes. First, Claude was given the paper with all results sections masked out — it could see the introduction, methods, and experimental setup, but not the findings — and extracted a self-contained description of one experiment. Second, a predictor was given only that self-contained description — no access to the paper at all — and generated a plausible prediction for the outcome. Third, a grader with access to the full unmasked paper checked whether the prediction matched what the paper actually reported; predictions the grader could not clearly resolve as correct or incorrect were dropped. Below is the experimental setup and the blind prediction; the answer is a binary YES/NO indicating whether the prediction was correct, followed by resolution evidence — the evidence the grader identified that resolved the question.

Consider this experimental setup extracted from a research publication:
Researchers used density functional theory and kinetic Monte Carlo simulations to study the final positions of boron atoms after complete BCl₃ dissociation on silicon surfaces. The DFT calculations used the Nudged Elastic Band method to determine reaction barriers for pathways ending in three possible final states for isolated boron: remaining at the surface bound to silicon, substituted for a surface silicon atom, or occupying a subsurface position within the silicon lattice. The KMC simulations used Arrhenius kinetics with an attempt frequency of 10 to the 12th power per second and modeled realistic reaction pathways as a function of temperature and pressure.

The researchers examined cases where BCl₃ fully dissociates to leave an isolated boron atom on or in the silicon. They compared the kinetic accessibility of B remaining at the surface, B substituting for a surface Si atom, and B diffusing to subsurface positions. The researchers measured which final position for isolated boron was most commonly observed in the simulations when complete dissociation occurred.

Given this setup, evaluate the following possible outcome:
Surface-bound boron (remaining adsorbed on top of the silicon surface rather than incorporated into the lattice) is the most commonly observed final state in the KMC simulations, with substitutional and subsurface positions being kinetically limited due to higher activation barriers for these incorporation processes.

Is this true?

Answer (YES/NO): NO